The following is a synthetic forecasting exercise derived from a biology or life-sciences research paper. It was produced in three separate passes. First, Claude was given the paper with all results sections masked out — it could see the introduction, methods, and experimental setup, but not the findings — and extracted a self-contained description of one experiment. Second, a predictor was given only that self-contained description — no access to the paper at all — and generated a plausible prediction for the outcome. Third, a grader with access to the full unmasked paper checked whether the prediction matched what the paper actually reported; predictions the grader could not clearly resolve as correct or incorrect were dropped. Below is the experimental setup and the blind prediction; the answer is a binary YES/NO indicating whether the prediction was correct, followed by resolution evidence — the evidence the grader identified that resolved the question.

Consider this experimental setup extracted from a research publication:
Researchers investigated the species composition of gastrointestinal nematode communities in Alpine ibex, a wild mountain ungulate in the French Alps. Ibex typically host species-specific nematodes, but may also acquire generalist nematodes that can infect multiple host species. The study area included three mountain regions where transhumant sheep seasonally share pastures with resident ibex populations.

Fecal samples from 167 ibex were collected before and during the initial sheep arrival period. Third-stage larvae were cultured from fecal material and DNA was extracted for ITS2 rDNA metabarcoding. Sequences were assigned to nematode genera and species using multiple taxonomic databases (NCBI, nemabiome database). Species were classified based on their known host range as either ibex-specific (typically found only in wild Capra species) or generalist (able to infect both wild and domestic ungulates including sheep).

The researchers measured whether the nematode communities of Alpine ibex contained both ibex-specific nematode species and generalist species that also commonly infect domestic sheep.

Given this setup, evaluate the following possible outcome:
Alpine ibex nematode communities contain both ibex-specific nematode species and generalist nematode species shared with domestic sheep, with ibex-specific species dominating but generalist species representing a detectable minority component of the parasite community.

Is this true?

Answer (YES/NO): NO